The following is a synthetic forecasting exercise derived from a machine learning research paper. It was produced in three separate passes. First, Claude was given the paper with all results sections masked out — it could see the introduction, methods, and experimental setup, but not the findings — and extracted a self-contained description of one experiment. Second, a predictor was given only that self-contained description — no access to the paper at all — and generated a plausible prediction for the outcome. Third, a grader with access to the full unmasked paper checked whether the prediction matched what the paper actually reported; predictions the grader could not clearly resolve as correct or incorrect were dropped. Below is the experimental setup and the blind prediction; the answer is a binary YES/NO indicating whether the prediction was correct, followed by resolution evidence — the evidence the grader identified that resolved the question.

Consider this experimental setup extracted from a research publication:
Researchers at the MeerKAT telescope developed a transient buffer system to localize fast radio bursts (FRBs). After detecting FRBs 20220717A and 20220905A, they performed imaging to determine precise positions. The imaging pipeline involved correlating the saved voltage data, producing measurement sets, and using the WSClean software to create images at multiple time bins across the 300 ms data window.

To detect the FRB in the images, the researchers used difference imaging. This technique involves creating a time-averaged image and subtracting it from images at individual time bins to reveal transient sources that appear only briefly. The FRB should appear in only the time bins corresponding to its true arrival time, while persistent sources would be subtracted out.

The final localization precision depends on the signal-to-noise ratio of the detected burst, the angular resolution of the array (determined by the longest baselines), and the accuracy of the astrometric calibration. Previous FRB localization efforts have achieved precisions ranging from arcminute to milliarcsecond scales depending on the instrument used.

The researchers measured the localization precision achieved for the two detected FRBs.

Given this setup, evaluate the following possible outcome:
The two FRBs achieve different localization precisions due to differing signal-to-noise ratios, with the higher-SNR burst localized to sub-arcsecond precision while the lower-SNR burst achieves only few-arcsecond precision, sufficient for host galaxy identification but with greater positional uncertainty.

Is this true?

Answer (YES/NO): NO